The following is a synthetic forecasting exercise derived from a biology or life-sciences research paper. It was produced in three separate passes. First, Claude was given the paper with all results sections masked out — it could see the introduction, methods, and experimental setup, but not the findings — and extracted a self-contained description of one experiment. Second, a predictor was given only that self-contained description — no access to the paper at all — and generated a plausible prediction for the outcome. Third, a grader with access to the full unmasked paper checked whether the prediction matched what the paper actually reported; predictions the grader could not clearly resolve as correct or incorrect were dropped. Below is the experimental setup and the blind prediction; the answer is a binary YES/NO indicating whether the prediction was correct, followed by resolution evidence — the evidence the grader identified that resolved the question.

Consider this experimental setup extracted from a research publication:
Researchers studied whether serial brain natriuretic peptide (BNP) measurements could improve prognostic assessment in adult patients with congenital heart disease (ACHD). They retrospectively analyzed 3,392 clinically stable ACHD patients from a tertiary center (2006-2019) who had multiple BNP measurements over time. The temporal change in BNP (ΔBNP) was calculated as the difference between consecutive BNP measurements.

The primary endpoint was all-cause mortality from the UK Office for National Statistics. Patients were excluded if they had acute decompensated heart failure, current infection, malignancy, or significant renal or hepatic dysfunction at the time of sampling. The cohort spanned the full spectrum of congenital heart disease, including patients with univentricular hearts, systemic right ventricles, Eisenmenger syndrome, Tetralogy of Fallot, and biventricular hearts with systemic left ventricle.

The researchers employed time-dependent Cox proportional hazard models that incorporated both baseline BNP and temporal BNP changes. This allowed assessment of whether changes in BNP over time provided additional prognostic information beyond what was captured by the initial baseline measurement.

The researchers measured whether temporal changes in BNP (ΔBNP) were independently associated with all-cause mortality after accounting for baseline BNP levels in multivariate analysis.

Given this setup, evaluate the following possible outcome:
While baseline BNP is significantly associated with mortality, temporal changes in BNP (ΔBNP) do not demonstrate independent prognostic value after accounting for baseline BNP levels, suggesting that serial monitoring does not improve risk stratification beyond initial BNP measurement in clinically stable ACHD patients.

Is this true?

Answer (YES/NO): NO